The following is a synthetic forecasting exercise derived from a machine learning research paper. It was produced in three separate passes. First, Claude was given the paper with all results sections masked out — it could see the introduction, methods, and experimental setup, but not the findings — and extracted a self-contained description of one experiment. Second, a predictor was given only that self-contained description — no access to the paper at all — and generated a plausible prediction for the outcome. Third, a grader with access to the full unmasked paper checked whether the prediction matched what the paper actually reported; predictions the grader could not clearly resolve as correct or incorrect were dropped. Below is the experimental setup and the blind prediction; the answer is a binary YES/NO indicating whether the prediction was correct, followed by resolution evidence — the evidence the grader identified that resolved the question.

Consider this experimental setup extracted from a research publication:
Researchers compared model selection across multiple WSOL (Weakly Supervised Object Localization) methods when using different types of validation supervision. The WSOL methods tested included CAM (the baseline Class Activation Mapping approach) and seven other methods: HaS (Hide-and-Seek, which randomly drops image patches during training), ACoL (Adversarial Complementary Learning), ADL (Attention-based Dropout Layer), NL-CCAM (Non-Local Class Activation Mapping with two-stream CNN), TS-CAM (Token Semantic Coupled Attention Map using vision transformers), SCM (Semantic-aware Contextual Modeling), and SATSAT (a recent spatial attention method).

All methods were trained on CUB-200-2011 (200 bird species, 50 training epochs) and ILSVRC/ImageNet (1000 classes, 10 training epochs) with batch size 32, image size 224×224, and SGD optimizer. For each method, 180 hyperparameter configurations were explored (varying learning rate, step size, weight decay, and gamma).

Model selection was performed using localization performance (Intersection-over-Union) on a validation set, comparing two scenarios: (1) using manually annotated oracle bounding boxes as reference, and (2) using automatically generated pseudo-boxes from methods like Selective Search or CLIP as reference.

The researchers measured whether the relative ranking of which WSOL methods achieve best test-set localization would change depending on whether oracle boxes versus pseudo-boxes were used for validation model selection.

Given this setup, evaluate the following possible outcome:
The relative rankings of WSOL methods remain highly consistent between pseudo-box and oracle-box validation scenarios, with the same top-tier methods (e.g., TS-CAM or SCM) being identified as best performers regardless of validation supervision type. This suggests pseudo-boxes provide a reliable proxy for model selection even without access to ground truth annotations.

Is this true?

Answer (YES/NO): YES